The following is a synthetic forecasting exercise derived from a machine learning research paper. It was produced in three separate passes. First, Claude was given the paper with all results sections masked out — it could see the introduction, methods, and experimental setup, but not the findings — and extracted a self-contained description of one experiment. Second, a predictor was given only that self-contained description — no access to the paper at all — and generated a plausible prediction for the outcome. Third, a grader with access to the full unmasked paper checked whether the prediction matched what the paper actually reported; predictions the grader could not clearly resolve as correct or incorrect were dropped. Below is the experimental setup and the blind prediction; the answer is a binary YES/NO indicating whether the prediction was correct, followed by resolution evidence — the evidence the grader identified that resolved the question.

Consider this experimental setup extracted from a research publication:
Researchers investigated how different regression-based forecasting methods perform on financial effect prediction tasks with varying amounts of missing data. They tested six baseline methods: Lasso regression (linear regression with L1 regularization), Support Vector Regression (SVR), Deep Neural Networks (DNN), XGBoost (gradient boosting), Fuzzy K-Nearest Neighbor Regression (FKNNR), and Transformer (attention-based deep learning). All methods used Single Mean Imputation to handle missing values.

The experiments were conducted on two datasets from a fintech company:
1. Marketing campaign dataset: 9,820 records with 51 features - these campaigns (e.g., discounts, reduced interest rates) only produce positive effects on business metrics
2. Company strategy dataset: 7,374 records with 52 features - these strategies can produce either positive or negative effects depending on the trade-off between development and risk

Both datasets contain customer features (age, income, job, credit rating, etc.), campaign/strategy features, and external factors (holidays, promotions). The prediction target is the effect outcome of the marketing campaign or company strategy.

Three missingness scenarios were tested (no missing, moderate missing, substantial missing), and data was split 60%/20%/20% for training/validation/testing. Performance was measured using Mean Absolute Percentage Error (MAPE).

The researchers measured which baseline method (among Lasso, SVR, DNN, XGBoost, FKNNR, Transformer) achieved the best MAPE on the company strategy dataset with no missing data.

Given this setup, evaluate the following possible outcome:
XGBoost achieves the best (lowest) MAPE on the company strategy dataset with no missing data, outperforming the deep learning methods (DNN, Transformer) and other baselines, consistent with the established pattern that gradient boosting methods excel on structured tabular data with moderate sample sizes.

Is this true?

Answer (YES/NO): NO